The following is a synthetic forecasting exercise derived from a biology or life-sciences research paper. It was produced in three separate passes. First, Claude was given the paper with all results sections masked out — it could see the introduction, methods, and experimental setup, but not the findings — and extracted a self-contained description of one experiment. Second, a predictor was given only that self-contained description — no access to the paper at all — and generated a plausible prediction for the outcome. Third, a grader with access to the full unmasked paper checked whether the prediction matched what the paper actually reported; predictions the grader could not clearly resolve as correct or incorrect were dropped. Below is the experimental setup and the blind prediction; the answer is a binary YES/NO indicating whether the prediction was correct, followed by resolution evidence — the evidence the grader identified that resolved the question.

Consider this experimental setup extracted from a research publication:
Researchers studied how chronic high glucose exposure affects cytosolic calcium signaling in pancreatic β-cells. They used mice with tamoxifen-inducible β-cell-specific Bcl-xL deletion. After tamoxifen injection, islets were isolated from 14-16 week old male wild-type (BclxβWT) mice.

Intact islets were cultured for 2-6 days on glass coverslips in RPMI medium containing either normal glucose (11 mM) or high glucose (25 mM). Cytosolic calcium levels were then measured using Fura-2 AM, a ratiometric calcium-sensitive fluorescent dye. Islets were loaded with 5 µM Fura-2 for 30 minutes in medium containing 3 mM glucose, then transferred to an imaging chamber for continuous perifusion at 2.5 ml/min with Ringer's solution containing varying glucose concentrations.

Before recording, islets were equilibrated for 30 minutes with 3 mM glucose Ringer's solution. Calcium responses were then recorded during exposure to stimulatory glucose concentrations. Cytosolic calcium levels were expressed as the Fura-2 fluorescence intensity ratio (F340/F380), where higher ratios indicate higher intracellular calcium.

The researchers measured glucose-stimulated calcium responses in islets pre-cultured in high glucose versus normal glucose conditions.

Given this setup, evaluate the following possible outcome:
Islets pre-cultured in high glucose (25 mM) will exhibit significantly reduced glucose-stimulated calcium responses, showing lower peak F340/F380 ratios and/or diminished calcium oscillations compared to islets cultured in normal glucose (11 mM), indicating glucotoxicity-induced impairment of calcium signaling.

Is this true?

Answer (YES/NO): NO